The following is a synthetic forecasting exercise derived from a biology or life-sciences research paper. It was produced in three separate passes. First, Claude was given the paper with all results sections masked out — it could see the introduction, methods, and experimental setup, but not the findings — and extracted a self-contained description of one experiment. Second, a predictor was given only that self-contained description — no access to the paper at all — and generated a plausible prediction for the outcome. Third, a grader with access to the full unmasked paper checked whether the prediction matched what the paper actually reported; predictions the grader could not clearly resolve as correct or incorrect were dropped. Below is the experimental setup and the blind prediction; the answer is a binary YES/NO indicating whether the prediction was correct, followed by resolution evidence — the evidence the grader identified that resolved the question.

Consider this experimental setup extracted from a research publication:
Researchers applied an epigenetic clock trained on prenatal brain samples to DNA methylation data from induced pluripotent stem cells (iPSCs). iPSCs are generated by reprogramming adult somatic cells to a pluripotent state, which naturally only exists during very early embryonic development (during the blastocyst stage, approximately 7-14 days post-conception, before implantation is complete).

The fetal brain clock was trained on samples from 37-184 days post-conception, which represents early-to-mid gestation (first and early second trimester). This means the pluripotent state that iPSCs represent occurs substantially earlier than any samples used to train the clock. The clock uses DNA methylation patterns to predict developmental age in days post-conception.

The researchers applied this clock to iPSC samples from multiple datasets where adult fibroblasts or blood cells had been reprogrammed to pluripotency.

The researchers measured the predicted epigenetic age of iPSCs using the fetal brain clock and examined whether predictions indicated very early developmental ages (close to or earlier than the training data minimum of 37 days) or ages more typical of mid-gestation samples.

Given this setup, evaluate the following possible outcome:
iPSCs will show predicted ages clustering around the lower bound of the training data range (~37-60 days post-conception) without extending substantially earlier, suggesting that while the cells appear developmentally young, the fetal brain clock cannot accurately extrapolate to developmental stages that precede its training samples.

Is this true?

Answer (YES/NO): NO